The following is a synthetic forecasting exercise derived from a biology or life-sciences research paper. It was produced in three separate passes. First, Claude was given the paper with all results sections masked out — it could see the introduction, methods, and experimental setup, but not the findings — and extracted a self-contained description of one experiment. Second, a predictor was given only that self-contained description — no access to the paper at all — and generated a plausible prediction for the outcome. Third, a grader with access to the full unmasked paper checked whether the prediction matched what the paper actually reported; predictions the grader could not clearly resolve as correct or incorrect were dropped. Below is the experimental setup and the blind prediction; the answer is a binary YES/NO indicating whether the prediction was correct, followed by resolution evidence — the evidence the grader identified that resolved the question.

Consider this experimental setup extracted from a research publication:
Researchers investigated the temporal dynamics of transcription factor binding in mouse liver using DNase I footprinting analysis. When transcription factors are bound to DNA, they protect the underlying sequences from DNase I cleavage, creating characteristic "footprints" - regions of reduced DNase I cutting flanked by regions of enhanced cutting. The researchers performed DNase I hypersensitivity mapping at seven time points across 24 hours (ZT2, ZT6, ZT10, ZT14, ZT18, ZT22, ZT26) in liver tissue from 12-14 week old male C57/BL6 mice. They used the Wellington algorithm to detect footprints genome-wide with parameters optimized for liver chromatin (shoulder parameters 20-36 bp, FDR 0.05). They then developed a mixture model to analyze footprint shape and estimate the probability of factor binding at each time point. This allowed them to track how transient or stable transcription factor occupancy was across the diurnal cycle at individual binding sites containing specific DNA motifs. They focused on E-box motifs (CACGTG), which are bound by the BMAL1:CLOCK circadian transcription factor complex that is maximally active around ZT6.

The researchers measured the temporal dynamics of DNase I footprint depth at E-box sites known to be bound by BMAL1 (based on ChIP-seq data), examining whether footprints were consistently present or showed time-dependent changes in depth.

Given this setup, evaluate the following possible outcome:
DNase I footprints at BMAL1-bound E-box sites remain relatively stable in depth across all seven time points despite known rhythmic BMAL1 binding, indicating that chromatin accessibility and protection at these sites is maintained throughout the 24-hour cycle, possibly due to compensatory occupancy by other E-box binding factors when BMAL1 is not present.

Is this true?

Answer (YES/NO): NO